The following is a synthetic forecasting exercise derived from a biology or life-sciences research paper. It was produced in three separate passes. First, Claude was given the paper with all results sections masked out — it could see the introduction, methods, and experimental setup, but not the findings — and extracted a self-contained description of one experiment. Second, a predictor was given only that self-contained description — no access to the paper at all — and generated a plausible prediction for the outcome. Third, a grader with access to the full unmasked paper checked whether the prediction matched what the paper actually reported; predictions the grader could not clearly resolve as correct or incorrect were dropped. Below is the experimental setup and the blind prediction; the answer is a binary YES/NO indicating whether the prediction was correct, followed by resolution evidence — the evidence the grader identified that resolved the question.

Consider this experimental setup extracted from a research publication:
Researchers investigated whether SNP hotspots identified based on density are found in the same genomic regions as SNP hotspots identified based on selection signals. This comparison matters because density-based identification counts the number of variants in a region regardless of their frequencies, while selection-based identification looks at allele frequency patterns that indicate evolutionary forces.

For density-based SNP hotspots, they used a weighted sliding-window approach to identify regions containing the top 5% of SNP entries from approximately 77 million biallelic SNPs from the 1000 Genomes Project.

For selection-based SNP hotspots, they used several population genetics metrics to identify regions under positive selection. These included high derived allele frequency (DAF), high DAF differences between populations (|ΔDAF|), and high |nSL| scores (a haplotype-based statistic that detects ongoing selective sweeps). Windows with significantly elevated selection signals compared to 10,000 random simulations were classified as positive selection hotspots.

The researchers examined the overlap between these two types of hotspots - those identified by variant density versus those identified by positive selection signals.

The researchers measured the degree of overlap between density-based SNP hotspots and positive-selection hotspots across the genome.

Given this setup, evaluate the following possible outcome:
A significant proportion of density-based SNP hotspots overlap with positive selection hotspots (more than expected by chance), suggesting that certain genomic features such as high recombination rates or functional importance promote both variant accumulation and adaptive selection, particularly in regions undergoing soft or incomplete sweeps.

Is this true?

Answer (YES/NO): YES